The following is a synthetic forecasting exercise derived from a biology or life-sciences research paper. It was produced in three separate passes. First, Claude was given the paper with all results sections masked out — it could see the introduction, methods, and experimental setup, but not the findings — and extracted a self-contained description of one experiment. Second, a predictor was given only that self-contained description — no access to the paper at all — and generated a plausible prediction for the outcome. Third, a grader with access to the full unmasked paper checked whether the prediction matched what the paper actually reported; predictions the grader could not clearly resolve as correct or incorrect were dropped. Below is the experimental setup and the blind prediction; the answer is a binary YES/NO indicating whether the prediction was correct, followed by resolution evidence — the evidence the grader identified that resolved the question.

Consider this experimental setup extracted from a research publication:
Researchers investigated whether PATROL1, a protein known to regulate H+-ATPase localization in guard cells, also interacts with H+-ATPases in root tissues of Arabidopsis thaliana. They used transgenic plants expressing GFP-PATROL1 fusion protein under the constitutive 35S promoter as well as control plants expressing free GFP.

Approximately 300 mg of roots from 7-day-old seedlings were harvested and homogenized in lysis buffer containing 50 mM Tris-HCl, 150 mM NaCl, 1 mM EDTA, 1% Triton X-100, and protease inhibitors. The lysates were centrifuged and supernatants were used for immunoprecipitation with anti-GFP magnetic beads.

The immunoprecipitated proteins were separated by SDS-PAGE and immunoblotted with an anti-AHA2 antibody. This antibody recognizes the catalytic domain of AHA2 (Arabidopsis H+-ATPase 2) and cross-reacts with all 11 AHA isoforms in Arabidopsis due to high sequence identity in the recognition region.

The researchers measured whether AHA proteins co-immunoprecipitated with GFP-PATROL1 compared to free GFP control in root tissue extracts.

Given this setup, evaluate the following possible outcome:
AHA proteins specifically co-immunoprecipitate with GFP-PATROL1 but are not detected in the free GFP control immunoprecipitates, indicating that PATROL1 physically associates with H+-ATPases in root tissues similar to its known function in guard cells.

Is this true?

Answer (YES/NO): YES